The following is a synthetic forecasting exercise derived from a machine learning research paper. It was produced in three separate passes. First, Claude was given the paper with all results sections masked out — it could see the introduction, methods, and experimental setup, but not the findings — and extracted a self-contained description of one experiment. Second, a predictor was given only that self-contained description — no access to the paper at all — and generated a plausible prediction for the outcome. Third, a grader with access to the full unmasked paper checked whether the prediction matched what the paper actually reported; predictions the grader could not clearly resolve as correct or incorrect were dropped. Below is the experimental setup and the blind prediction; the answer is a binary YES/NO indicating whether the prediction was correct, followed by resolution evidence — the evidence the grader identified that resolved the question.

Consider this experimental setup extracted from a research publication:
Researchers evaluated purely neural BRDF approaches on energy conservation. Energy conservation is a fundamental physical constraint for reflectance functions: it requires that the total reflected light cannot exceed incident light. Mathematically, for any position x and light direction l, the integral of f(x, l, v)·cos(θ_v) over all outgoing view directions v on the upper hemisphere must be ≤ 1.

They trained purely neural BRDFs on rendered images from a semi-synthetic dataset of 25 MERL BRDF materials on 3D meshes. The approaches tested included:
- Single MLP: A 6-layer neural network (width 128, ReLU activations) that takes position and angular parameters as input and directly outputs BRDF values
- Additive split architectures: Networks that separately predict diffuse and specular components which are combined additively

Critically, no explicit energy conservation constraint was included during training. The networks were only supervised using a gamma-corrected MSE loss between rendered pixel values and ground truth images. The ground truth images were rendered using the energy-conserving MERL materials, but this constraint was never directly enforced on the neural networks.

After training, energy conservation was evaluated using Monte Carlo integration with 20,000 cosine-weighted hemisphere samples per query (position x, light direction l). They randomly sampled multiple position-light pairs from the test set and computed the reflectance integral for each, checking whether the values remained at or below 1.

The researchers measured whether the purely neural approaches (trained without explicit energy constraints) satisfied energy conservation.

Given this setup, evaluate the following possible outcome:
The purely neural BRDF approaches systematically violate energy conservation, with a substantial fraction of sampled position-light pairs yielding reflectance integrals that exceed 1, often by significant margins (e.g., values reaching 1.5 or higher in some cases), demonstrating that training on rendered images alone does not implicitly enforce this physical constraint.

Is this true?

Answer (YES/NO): NO